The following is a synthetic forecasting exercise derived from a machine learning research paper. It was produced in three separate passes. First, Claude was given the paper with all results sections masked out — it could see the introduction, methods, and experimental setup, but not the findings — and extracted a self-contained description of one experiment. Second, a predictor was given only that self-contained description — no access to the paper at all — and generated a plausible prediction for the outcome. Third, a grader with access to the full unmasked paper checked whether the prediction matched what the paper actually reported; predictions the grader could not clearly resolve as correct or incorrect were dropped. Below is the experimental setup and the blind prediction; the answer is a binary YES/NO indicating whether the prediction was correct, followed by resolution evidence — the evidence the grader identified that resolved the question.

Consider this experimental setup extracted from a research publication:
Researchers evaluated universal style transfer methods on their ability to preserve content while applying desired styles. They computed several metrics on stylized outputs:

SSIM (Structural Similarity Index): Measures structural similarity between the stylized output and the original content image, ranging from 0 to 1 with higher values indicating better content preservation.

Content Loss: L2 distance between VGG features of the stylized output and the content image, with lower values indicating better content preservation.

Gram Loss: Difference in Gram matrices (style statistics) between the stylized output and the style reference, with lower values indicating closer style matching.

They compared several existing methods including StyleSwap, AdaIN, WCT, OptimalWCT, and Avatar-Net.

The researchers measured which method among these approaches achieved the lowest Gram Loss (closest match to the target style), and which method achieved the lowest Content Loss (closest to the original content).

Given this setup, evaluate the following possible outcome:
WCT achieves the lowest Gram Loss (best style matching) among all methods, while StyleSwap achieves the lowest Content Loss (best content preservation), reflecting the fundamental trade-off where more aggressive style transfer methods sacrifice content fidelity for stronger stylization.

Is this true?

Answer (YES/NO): NO